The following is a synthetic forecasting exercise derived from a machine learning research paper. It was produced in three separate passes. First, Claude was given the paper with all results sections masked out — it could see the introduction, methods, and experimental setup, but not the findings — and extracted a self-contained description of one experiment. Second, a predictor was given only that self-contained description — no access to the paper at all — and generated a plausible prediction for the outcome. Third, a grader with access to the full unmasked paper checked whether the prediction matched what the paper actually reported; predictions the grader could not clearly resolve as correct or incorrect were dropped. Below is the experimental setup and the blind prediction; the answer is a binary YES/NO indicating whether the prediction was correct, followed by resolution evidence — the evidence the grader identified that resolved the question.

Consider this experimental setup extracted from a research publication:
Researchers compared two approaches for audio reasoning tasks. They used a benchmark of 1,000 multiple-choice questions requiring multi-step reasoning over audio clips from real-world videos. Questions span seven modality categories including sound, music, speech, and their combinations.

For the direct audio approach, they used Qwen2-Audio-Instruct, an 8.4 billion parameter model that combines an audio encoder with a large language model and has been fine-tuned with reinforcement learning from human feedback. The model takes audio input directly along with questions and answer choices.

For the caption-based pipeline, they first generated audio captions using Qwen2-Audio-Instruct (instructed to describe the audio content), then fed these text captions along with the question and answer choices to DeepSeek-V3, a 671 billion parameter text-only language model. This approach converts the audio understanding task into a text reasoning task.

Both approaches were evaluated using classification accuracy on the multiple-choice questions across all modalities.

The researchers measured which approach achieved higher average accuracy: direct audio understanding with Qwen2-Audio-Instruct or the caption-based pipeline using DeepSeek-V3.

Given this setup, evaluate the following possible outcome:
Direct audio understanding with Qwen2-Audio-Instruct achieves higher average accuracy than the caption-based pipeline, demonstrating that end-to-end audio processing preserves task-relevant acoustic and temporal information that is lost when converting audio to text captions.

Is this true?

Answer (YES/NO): NO